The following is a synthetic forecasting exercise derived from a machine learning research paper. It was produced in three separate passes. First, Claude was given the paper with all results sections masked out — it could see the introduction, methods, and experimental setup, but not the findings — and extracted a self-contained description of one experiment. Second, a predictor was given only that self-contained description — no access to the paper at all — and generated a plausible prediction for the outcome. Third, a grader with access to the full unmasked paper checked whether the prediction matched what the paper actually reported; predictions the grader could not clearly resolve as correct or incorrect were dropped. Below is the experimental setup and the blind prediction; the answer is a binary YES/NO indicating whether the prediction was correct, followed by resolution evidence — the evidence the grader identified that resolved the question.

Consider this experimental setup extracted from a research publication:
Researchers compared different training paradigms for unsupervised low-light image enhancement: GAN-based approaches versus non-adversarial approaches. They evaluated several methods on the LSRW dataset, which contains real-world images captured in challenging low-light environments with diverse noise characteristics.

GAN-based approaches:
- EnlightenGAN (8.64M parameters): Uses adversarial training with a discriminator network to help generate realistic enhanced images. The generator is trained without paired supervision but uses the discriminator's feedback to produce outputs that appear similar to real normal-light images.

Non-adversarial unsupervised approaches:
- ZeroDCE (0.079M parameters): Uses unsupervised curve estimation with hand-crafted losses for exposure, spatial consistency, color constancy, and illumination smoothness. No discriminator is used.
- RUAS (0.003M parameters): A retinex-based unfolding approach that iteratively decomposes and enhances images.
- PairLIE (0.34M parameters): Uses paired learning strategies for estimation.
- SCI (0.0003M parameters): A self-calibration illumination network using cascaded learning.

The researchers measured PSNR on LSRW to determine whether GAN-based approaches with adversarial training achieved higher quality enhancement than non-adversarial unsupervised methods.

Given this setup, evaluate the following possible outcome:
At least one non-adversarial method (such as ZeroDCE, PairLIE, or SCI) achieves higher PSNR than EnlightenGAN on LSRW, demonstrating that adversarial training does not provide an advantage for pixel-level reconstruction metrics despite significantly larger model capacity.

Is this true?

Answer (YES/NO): YES